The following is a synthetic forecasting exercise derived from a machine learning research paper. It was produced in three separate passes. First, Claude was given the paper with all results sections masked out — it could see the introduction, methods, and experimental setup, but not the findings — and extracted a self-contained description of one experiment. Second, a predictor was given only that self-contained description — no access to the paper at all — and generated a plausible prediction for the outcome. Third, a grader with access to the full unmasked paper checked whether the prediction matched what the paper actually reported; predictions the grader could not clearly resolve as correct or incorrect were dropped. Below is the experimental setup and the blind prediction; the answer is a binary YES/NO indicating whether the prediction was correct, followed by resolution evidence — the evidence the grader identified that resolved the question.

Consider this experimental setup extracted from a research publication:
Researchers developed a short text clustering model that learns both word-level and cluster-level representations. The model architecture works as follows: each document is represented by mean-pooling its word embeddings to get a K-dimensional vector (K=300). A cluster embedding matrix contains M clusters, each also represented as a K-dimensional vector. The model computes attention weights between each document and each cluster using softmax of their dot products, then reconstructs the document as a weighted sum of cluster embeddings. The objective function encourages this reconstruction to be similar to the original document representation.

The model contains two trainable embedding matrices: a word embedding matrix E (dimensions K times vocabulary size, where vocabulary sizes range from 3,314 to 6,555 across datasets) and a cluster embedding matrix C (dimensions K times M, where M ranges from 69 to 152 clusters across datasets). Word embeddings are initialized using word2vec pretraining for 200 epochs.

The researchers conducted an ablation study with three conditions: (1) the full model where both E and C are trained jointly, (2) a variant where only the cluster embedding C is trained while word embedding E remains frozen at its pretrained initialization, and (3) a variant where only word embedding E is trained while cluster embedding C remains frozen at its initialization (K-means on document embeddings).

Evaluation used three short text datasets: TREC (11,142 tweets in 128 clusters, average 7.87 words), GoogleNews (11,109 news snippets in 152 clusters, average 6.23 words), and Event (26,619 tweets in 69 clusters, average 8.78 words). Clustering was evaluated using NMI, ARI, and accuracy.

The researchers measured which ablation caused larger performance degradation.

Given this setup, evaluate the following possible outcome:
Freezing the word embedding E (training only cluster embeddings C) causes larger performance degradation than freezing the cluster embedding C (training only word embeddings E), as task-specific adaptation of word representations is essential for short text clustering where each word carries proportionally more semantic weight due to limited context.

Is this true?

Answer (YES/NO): YES